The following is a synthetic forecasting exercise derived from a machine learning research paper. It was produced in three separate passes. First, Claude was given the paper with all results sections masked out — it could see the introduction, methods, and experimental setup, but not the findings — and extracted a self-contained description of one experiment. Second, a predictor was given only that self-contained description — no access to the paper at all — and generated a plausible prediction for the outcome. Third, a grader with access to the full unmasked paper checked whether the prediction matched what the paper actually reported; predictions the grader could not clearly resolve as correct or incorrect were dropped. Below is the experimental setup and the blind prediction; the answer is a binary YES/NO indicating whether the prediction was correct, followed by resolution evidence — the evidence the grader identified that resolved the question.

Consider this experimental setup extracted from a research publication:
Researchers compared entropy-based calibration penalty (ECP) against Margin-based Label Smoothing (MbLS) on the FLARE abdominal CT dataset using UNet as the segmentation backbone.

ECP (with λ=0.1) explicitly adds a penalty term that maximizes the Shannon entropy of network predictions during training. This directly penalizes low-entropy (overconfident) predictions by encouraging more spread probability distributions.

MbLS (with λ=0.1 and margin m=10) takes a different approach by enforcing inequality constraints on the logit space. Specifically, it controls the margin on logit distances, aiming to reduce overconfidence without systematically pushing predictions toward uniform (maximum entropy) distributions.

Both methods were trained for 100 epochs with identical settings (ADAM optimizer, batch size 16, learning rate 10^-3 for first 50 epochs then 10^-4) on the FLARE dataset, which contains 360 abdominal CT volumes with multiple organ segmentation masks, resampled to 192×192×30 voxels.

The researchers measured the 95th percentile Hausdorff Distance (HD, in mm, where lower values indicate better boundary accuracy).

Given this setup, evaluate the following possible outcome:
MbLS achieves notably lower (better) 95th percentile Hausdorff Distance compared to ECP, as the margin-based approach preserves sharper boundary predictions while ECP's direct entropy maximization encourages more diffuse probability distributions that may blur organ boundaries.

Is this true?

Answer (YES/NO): NO